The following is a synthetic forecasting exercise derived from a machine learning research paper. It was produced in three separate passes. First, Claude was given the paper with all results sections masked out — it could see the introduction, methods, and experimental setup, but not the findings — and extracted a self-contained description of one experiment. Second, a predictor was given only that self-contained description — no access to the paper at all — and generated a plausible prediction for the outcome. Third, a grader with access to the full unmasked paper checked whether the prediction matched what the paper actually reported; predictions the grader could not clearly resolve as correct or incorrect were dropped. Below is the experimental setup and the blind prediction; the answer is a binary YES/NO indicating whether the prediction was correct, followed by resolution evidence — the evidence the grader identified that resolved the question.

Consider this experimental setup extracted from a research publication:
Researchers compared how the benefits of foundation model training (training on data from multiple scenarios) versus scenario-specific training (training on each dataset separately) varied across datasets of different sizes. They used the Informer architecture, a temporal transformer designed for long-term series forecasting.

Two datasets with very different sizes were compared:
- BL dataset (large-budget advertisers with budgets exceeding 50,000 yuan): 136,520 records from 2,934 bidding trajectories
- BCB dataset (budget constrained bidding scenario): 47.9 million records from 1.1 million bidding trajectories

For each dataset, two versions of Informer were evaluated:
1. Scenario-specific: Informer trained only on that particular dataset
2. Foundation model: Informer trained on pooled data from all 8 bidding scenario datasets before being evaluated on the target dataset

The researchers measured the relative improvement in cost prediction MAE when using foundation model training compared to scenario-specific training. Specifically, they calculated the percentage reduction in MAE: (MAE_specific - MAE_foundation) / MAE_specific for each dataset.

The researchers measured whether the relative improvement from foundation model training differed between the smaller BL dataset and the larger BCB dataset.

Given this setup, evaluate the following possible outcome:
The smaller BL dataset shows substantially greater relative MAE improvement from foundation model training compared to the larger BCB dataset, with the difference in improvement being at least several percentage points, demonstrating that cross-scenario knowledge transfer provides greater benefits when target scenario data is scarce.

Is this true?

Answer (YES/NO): YES